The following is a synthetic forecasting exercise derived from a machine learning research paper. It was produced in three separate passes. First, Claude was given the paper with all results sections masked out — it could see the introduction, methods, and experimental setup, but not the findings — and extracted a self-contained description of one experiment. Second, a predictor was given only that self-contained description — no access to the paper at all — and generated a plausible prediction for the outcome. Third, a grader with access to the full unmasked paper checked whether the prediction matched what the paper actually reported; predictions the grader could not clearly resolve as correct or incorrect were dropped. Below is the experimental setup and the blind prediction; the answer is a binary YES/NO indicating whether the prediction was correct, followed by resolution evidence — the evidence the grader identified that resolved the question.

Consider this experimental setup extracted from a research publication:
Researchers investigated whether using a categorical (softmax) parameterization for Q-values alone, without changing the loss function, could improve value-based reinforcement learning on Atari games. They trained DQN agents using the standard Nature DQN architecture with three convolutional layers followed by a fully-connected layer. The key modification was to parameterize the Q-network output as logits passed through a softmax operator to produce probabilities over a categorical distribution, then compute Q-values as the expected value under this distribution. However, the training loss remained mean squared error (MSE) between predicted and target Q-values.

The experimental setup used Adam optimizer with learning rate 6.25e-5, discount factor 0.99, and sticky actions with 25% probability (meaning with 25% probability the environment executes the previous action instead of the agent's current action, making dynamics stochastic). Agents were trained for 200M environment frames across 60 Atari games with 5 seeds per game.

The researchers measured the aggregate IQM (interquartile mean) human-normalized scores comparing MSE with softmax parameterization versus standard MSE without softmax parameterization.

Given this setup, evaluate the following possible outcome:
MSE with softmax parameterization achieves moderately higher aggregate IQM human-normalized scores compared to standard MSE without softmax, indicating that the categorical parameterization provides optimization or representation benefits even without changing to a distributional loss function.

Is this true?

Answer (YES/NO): NO